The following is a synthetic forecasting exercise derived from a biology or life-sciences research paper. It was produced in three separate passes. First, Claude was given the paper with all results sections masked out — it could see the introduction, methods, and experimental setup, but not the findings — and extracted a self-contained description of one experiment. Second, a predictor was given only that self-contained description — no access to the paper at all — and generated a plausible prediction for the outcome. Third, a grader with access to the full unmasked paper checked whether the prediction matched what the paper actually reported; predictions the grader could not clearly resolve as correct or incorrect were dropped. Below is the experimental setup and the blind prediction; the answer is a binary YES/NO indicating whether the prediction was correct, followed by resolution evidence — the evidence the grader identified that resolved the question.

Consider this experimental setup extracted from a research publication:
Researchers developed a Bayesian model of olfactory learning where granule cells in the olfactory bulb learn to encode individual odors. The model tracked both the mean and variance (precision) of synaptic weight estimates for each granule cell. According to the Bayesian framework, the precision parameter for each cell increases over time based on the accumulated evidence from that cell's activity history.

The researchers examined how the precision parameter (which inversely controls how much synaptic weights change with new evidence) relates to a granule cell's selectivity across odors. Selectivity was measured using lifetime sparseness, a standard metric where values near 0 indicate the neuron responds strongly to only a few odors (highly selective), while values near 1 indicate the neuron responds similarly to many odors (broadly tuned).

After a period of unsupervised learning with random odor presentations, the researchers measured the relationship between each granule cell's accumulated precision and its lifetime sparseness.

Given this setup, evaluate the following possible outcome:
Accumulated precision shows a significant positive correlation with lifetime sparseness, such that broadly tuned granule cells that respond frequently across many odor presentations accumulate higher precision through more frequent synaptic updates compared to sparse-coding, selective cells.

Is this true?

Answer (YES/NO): NO